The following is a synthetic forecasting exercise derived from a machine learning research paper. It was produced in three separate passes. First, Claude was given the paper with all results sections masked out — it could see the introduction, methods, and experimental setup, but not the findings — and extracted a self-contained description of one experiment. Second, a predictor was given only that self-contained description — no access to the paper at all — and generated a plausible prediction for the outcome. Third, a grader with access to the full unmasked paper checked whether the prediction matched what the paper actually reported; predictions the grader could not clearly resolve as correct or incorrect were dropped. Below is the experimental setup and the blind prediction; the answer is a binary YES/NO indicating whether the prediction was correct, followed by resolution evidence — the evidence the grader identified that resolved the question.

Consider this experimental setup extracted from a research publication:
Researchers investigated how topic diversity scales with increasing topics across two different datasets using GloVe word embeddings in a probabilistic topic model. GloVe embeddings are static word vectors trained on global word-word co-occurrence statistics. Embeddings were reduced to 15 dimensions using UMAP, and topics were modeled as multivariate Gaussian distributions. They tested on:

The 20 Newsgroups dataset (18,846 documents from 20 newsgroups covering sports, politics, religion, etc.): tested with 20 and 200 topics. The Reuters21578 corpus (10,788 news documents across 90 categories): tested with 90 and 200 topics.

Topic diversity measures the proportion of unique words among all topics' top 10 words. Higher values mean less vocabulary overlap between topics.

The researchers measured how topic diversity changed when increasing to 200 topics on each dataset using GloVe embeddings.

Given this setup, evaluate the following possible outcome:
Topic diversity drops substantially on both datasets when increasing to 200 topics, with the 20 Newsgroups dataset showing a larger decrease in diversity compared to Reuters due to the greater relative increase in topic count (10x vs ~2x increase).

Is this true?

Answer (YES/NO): YES